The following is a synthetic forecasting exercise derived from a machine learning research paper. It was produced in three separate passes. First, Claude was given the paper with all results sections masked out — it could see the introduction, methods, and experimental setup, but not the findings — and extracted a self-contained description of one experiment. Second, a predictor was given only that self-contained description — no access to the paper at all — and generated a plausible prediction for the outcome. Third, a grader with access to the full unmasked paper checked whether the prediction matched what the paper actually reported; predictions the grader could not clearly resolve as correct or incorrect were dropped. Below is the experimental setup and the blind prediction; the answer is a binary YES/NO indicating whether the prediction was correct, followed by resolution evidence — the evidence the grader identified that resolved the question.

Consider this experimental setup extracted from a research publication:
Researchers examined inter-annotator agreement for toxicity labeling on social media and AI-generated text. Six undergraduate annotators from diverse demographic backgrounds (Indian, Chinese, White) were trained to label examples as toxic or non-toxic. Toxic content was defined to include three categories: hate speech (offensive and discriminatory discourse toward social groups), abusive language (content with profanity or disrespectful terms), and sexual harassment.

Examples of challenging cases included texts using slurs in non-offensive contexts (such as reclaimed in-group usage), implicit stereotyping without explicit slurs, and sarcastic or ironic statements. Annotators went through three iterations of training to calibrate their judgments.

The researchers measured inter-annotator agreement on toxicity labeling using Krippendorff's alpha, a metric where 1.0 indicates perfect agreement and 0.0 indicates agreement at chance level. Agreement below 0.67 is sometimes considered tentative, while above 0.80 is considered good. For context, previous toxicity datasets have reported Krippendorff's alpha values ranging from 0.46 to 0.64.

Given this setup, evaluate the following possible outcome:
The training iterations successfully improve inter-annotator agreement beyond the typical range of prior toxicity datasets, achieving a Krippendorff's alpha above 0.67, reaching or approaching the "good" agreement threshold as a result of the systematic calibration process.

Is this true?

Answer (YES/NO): NO